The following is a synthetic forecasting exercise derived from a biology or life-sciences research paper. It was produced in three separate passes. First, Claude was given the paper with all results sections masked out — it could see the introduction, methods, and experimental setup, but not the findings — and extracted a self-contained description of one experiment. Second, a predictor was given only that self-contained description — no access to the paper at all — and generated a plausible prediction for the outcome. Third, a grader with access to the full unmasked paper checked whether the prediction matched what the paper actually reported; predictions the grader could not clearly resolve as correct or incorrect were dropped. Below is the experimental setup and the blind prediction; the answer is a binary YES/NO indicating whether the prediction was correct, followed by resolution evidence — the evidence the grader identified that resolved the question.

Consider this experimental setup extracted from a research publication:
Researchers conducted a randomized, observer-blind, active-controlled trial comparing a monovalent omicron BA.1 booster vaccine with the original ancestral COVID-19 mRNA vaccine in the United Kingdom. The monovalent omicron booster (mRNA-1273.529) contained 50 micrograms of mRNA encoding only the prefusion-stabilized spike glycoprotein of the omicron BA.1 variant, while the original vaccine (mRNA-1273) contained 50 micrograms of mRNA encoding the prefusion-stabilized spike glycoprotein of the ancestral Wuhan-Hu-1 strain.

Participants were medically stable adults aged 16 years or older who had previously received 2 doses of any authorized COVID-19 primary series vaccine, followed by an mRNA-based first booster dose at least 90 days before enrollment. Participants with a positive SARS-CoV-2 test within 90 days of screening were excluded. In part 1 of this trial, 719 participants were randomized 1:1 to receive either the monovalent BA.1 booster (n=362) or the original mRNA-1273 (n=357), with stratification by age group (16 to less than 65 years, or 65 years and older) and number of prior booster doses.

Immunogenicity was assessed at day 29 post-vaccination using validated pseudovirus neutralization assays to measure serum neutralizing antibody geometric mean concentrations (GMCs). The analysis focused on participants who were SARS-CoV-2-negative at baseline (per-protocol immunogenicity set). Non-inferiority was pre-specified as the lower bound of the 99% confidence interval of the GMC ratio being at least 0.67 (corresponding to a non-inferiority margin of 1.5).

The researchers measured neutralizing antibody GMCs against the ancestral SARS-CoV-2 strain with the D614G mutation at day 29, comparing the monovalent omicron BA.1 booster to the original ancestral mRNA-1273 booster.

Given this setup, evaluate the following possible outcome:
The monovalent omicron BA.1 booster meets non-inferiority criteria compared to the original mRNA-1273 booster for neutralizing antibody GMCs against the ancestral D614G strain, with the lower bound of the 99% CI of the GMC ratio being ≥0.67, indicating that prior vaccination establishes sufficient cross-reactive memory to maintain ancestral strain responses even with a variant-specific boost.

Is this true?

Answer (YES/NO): YES